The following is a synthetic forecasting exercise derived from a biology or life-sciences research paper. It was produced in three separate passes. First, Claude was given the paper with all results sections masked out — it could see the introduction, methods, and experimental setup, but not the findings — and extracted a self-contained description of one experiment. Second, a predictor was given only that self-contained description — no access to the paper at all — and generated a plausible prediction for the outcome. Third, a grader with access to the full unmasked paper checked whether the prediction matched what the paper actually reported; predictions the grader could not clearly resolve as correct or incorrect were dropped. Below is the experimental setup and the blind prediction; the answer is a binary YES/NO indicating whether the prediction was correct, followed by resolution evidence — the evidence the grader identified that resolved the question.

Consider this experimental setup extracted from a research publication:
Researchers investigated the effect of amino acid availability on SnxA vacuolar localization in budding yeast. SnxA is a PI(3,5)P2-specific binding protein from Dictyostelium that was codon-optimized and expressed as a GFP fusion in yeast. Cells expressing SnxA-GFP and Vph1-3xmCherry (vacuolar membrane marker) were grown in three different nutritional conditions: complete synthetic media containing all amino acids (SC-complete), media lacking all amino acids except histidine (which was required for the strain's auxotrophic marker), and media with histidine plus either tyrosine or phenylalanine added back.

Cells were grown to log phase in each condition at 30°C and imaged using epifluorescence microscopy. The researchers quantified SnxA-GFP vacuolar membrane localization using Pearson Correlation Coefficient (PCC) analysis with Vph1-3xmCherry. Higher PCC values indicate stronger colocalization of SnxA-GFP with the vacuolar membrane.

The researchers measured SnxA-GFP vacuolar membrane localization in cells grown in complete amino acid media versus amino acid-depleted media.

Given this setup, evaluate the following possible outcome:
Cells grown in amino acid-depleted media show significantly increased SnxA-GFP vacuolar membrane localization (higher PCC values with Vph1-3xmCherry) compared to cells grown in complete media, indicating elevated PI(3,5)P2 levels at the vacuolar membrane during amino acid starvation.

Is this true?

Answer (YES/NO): NO